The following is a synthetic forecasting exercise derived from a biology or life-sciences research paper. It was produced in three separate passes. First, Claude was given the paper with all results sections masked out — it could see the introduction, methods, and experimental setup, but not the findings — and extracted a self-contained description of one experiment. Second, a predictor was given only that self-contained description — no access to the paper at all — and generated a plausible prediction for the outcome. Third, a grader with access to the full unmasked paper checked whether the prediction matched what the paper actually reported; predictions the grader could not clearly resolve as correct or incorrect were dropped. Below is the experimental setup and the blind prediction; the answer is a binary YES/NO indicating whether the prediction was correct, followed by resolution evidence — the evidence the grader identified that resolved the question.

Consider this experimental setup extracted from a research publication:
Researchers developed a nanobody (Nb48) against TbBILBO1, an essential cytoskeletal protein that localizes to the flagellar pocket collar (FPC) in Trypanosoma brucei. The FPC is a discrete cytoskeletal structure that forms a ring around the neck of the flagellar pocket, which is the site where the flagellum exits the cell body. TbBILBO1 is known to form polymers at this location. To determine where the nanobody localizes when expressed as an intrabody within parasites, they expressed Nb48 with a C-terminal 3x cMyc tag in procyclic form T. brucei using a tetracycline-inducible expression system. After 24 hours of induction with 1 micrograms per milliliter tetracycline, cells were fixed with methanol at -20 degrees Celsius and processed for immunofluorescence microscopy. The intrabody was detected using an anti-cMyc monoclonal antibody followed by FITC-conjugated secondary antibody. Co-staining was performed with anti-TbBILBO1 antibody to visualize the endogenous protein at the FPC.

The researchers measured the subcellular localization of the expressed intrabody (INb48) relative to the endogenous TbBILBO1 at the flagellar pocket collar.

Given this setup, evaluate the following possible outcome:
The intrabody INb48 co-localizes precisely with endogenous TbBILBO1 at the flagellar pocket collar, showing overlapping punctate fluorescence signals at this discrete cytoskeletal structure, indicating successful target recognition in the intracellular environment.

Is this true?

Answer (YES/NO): YES